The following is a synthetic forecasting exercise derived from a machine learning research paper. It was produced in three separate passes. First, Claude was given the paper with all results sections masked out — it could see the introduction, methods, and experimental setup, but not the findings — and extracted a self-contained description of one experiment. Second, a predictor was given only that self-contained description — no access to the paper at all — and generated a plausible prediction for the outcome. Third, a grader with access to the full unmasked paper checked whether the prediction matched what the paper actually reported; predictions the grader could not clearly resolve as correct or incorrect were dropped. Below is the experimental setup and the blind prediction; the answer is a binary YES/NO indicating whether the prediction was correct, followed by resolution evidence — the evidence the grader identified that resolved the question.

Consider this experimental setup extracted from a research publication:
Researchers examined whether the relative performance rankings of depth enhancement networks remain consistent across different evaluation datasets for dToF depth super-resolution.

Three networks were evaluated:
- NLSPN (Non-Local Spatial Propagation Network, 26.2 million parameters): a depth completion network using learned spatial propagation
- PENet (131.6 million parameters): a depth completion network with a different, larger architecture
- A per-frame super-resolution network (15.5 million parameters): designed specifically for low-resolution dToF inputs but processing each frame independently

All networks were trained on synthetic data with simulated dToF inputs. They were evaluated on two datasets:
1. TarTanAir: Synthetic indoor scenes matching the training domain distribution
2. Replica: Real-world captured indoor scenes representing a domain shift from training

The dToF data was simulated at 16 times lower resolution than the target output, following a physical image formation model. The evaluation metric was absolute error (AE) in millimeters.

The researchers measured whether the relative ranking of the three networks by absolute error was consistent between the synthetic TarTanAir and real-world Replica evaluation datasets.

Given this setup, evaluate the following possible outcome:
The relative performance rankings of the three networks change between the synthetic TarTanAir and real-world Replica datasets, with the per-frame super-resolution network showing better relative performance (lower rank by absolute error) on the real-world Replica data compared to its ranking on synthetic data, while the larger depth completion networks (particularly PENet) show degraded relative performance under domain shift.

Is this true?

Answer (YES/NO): NO